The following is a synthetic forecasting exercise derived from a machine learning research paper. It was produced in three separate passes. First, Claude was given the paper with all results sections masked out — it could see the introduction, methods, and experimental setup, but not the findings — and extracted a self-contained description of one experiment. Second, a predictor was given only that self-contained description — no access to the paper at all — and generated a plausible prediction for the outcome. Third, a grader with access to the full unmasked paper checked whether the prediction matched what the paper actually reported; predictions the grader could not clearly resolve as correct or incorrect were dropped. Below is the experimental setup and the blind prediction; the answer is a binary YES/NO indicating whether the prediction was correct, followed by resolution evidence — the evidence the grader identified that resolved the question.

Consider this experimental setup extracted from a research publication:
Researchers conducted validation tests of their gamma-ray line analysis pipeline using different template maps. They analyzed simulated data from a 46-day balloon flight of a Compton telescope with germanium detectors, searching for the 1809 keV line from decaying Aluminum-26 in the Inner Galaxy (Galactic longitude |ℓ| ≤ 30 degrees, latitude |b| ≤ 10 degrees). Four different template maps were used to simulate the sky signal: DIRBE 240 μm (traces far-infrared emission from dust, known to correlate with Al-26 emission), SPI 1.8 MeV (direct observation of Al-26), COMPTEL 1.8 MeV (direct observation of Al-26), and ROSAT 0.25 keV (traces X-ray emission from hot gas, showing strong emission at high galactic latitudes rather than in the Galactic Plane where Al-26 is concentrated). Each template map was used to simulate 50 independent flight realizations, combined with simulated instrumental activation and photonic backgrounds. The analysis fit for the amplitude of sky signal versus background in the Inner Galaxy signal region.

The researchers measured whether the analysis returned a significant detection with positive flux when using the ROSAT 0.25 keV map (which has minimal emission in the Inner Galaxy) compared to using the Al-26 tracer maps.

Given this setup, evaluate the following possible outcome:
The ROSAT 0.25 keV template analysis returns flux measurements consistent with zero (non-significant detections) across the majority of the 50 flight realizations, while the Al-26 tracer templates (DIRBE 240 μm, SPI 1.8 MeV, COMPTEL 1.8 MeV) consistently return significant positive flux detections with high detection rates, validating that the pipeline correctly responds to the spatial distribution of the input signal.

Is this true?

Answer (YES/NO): YES